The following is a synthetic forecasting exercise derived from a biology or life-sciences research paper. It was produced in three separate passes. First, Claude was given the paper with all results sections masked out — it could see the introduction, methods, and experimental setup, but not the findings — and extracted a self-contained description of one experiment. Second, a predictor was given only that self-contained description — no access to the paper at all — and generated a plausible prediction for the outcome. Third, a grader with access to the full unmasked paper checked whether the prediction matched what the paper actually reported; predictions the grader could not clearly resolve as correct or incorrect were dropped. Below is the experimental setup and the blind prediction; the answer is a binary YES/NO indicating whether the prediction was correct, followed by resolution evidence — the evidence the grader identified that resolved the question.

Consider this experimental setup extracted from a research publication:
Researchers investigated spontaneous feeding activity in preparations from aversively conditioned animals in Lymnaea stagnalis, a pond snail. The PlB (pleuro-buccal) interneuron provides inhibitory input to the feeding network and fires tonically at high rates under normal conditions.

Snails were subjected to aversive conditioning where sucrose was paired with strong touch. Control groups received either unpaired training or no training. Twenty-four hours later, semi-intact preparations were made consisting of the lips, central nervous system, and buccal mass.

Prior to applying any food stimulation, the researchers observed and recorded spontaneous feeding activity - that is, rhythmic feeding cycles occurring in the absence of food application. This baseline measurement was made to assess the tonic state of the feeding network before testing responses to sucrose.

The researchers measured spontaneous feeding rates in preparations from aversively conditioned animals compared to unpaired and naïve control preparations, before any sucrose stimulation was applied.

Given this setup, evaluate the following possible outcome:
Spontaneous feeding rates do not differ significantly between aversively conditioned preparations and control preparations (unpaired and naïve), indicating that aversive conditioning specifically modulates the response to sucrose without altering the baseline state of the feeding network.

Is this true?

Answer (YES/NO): NO